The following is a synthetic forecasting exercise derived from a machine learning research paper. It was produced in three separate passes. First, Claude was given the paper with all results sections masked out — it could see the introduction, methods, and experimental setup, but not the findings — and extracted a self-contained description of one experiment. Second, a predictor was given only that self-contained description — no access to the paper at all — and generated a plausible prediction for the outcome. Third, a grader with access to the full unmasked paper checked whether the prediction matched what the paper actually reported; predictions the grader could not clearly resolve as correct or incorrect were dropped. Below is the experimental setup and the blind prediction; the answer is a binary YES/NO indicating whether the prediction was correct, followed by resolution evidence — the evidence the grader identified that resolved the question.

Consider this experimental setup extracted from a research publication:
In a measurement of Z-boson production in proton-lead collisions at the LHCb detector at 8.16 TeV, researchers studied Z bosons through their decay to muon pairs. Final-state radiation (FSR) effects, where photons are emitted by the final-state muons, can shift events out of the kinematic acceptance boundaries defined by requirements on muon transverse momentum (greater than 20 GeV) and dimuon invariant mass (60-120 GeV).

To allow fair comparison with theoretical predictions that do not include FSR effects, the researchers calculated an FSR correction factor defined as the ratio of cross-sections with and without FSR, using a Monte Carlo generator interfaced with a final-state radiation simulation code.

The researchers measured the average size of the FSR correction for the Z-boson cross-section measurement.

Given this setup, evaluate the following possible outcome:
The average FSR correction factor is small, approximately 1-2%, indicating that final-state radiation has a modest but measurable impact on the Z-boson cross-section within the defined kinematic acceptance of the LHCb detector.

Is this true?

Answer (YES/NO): NO